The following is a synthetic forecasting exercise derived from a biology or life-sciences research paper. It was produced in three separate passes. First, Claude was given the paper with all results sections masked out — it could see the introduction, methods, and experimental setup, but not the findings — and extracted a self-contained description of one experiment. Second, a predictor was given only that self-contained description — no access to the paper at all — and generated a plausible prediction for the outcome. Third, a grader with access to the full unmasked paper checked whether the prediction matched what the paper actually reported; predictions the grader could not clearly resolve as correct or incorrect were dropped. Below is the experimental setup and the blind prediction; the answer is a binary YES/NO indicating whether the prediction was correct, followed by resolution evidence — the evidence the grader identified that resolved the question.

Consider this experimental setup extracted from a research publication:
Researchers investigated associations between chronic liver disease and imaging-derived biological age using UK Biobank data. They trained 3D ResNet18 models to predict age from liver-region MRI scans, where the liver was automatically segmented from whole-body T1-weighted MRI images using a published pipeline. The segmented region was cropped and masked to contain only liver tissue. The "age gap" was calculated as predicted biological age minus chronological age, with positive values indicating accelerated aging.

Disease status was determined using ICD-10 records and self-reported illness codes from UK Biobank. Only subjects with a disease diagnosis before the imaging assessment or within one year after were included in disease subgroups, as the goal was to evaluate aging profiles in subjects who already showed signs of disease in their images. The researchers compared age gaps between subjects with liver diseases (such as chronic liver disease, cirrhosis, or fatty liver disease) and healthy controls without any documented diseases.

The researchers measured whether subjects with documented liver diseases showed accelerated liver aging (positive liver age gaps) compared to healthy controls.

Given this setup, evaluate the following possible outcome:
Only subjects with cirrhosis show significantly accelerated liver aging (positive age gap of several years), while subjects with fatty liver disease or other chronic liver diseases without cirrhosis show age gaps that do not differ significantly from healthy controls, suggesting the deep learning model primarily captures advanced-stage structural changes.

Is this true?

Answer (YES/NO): NO